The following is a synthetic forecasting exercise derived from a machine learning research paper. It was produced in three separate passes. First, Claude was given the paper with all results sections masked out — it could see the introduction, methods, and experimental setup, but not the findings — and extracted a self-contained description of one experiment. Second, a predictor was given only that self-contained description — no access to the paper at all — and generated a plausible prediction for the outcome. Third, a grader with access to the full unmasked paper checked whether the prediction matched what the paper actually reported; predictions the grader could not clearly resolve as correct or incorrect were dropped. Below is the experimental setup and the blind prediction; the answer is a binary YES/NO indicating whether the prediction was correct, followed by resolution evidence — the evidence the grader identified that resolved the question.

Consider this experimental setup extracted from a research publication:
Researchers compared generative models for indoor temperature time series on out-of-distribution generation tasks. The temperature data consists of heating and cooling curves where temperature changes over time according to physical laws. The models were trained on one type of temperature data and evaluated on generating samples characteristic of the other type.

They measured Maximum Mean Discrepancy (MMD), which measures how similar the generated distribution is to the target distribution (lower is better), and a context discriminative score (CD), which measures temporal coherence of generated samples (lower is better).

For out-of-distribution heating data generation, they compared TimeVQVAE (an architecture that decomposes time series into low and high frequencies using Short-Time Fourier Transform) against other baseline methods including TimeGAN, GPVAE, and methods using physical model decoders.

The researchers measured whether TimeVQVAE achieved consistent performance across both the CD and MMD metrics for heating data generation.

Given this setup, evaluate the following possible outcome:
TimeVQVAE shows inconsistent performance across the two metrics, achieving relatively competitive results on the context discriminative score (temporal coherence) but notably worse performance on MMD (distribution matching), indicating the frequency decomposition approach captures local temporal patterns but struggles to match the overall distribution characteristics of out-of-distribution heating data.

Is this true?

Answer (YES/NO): NO